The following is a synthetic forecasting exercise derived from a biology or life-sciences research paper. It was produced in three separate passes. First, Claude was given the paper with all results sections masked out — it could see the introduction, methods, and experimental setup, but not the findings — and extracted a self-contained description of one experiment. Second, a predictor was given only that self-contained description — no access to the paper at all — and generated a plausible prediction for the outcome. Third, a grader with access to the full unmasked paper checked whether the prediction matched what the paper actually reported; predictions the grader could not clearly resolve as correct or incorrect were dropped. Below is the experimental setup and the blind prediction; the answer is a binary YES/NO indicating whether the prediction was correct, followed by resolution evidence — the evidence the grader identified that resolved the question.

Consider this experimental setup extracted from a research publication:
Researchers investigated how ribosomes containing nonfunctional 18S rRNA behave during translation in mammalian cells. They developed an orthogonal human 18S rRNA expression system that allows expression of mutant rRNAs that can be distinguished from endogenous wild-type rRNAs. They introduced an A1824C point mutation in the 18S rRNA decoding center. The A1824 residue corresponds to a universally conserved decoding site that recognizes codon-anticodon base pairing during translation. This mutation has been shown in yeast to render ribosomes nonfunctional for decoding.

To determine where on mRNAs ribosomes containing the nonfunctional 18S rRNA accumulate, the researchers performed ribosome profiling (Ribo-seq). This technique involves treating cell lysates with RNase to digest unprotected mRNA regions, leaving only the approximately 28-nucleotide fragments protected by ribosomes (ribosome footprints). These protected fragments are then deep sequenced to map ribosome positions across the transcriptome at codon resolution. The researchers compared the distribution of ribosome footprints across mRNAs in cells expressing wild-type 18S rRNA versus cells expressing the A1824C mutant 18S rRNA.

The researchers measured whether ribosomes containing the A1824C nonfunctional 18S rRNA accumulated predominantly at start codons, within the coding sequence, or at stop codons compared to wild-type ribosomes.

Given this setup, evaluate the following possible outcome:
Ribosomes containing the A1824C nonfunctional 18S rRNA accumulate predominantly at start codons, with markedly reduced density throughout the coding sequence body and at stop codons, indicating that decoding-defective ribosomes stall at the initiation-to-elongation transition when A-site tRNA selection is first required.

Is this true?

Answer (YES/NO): YES